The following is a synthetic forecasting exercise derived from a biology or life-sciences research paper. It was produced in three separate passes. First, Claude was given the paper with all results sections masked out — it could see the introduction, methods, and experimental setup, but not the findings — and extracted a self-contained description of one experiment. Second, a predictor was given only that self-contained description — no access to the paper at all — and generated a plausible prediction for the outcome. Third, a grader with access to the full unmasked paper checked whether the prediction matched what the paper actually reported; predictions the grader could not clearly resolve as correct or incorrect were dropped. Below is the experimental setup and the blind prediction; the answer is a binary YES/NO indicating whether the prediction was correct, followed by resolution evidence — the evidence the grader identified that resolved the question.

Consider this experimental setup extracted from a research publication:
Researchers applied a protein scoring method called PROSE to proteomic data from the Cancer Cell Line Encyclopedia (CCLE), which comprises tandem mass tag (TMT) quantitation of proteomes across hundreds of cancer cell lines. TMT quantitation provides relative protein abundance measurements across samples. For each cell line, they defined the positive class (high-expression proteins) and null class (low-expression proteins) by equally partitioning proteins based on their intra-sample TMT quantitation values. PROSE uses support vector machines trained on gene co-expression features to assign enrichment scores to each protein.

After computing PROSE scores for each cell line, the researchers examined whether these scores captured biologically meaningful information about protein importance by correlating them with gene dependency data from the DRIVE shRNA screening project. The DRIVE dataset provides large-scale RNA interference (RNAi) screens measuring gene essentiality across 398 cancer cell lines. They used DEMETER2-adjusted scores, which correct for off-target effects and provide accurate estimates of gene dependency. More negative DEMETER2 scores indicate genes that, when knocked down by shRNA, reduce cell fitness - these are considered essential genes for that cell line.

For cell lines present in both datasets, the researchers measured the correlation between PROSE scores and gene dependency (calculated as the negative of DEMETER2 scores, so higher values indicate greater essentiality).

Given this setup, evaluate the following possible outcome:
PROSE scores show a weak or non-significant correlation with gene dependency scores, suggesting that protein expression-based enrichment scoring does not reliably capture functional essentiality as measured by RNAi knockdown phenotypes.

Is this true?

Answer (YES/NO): NO